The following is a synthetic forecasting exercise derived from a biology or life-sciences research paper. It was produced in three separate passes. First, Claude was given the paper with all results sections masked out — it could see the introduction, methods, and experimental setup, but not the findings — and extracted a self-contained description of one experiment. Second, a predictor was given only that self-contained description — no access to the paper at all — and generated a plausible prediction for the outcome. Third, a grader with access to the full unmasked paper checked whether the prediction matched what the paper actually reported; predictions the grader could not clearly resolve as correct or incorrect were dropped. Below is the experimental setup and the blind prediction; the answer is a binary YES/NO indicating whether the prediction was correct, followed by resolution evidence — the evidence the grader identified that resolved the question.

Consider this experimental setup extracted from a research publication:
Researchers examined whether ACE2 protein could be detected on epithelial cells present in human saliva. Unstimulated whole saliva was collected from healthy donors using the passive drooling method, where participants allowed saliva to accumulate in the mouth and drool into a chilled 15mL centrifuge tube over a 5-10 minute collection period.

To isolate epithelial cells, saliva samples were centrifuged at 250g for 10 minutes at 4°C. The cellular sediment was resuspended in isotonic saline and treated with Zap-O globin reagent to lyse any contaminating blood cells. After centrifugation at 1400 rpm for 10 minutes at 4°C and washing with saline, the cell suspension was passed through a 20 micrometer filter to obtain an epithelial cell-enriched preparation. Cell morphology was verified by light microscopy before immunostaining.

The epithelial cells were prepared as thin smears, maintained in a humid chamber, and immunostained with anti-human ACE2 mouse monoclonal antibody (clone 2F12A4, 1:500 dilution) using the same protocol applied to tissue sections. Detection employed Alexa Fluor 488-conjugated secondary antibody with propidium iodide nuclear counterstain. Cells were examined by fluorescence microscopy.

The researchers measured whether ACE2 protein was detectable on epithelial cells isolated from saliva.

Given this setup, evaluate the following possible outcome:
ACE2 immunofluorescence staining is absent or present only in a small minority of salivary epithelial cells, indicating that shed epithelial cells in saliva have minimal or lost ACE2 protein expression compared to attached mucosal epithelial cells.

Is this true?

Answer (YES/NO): NO